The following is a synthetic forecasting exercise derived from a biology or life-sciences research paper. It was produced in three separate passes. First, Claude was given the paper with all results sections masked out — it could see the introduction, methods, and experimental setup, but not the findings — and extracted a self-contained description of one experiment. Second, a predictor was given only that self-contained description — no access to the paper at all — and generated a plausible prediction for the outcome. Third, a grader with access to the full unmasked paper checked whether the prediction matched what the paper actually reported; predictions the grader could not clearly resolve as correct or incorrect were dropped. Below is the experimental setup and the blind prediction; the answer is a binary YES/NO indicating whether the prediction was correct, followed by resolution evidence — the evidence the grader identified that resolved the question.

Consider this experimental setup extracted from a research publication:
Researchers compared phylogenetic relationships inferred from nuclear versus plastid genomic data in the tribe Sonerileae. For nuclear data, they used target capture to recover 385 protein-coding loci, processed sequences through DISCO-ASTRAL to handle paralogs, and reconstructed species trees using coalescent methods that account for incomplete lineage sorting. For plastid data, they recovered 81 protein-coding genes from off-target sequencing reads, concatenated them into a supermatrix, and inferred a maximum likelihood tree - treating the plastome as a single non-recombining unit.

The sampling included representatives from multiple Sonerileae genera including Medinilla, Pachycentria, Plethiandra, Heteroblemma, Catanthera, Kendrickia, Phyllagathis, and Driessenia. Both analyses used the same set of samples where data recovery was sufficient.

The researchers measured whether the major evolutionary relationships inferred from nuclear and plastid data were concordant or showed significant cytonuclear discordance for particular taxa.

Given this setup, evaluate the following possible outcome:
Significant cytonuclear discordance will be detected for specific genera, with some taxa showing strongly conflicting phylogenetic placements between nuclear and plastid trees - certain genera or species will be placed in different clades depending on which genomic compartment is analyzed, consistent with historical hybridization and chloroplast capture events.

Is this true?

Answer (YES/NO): YES